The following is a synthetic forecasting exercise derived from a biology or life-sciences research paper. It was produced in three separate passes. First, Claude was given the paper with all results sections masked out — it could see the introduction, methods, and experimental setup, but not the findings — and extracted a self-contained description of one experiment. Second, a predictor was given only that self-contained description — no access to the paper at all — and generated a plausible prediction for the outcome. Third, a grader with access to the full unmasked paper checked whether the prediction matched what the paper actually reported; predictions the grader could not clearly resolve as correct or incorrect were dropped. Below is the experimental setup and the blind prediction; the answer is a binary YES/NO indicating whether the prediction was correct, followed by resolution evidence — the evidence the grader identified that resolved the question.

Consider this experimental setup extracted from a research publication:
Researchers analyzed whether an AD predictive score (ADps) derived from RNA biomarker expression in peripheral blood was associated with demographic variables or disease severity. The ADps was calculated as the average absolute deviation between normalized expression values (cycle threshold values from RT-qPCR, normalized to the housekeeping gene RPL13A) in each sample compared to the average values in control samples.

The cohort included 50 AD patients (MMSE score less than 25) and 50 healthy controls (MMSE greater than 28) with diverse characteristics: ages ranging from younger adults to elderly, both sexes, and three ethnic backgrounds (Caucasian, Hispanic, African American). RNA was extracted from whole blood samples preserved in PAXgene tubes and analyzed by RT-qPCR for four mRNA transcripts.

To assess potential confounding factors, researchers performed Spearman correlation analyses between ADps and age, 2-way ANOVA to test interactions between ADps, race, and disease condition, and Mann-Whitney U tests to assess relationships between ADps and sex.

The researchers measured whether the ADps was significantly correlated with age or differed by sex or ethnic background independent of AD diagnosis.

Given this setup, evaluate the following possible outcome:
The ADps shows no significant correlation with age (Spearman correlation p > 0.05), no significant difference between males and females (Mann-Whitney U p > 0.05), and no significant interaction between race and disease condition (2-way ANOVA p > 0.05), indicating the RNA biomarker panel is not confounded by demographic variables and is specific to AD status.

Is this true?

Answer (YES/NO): NO